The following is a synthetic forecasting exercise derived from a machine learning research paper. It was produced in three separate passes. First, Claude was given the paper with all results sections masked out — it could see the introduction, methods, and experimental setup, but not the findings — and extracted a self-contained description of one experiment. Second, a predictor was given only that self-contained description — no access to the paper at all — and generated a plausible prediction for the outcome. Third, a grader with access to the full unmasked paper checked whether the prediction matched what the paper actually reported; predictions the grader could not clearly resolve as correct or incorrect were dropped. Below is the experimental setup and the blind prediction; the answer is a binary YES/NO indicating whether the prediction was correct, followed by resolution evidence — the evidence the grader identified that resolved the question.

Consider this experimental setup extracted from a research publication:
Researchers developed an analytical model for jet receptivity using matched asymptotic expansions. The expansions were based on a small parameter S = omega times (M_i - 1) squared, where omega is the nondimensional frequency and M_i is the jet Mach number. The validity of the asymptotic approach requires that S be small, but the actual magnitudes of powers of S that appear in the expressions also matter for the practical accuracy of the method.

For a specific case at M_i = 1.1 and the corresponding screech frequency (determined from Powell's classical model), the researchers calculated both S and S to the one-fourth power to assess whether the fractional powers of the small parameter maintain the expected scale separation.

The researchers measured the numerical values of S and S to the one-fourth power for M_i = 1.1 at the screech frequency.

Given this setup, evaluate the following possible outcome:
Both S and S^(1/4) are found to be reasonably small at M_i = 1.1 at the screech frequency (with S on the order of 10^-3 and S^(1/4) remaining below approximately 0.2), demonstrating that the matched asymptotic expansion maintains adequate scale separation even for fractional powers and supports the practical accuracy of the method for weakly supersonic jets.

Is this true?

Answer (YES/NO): NO